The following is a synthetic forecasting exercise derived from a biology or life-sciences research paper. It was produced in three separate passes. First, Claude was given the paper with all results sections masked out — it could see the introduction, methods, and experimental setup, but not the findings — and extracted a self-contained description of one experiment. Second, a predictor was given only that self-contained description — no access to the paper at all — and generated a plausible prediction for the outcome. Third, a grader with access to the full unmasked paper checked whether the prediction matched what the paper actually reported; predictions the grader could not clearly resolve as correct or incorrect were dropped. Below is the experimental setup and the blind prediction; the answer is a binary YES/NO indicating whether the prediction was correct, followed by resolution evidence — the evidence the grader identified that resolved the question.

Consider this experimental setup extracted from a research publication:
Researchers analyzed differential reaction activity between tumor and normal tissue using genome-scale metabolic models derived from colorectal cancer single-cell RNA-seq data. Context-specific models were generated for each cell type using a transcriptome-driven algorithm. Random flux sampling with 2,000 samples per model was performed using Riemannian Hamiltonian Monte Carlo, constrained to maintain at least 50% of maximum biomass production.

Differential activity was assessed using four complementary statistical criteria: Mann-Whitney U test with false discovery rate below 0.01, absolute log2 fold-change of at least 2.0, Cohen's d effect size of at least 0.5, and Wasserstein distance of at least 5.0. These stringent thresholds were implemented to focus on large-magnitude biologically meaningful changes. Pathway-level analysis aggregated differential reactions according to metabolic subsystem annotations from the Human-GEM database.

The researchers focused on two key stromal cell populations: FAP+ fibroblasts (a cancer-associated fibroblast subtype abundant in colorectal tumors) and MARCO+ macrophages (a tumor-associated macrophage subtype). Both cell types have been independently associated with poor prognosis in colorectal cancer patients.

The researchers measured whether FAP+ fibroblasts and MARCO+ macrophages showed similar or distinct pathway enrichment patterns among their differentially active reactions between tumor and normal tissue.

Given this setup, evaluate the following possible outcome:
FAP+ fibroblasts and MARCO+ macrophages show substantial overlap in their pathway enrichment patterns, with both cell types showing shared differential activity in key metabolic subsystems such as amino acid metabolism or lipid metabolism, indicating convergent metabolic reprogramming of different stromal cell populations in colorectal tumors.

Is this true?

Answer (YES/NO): NO